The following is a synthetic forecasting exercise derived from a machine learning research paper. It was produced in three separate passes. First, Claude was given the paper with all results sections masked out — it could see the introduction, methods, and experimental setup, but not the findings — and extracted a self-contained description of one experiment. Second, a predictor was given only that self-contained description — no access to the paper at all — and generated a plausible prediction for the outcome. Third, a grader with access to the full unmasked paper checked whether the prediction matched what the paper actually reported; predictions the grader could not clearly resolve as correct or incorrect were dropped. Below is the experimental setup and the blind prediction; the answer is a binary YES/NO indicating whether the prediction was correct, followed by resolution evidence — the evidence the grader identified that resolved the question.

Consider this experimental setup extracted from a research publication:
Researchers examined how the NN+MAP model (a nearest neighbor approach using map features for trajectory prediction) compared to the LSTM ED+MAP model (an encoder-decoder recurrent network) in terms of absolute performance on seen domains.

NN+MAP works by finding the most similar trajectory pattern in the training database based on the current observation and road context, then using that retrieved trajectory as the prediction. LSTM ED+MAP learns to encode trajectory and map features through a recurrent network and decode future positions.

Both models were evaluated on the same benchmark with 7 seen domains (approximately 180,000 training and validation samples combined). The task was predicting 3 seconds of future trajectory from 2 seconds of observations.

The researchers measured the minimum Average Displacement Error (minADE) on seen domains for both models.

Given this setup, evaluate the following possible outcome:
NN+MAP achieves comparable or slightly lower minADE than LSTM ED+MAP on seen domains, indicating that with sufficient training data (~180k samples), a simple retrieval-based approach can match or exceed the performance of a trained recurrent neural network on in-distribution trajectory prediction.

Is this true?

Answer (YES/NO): NO